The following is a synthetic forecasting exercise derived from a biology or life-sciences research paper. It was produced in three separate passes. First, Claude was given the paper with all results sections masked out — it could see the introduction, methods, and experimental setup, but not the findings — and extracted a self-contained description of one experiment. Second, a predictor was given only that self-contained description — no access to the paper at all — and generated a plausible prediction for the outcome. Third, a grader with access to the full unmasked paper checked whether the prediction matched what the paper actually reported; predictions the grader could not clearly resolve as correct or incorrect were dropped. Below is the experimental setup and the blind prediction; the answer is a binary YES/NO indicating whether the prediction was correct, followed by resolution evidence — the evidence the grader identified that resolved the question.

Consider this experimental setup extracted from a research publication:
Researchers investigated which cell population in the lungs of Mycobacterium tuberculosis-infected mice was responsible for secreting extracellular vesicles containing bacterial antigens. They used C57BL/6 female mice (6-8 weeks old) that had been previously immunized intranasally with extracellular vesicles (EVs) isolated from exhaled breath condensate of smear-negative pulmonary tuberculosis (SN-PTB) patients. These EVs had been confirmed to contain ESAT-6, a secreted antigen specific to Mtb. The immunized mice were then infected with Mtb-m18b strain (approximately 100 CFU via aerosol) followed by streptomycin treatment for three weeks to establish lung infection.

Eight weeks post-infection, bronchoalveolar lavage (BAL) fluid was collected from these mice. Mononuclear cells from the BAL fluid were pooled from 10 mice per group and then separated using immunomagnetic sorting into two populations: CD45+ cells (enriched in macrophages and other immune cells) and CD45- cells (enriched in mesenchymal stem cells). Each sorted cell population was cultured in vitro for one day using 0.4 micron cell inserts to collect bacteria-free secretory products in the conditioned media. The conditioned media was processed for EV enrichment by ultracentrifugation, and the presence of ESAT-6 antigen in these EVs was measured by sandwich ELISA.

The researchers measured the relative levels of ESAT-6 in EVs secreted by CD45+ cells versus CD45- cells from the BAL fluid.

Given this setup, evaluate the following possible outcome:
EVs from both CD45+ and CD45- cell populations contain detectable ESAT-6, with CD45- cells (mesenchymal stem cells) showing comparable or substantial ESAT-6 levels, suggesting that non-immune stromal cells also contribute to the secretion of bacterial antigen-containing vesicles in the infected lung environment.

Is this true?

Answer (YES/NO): NO